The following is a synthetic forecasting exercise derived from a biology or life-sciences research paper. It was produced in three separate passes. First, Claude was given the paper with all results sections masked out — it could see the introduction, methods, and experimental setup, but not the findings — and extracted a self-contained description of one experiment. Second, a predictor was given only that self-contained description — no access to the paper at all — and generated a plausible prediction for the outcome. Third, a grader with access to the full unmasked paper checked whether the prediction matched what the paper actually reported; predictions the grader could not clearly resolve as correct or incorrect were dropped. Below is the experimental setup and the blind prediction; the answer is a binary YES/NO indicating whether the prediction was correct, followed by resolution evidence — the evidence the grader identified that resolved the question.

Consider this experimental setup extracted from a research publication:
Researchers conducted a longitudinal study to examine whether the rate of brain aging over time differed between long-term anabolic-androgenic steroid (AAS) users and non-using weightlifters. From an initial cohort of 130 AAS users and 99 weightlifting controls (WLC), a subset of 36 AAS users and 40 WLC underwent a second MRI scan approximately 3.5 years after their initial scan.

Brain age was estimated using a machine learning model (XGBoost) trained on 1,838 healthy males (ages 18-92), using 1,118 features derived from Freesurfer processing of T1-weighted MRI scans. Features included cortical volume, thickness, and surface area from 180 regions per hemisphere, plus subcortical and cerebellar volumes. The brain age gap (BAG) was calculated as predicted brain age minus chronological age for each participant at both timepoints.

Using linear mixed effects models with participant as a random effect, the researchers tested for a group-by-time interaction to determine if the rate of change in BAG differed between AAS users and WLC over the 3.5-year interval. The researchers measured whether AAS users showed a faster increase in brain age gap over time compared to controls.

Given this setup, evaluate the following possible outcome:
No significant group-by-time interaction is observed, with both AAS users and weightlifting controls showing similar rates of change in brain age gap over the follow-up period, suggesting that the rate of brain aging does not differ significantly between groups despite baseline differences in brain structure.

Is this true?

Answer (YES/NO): YES